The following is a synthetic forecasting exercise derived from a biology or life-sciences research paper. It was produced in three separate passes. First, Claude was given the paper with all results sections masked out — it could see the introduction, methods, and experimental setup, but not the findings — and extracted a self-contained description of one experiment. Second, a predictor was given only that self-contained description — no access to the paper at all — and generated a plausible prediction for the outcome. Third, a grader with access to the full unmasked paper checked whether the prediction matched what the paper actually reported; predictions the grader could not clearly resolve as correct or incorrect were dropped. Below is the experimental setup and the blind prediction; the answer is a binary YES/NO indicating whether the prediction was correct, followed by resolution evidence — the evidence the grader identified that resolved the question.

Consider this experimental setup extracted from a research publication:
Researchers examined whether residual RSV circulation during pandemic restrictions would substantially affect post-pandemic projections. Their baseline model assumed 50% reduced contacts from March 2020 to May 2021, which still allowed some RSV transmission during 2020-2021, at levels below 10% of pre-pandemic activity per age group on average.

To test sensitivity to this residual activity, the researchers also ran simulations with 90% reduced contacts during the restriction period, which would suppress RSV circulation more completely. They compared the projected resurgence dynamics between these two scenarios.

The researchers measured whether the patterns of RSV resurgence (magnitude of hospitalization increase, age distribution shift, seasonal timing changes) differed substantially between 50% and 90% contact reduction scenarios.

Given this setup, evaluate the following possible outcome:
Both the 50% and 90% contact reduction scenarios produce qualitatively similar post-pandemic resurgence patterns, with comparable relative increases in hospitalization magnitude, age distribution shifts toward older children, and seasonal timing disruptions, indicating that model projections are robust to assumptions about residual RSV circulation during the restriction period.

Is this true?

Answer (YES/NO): YES